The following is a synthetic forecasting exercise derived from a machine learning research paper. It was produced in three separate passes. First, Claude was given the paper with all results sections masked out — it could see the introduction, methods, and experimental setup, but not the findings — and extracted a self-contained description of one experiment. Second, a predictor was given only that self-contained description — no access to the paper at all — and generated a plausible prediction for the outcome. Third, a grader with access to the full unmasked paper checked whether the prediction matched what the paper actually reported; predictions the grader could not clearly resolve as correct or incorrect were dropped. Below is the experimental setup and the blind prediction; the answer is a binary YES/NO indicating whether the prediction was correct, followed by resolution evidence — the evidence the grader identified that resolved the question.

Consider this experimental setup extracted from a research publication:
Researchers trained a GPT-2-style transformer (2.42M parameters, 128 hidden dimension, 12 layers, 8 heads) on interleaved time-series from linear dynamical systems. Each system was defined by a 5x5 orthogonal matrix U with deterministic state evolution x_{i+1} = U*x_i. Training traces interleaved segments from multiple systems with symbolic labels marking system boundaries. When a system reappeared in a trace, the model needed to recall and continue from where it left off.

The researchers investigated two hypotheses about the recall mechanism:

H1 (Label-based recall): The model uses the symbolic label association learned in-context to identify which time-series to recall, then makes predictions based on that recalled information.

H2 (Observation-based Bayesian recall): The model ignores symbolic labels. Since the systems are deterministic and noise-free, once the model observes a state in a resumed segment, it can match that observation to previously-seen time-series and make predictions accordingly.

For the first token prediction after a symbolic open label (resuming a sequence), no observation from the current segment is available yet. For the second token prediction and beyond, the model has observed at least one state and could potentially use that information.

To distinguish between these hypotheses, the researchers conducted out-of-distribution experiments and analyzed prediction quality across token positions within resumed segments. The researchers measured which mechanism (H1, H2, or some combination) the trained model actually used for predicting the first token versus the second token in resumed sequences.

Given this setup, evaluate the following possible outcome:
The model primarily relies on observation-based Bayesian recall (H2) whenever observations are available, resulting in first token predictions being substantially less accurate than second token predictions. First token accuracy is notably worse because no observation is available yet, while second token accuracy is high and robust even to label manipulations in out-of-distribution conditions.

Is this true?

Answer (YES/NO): NO